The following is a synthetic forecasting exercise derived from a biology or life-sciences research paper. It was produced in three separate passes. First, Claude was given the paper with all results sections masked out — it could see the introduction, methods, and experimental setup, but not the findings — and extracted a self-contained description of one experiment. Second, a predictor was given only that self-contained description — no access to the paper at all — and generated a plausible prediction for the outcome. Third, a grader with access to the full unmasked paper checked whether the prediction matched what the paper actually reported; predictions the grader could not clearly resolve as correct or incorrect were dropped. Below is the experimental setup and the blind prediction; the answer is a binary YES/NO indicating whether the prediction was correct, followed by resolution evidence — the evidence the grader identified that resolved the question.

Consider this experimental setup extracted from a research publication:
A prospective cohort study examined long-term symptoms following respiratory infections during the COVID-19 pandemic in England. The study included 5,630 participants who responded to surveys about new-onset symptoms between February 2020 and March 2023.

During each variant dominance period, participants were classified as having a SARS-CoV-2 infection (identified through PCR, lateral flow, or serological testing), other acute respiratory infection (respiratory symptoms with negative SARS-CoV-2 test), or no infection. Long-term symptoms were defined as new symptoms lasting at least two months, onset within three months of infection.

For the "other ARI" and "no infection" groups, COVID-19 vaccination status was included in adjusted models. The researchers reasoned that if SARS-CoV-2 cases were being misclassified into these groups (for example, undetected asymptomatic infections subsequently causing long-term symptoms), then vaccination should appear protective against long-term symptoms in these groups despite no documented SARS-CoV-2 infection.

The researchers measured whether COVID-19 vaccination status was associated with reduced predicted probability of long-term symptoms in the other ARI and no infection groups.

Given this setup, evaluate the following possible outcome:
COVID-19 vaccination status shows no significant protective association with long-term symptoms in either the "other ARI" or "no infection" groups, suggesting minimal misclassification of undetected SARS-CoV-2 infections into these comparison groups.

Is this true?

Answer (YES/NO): NO